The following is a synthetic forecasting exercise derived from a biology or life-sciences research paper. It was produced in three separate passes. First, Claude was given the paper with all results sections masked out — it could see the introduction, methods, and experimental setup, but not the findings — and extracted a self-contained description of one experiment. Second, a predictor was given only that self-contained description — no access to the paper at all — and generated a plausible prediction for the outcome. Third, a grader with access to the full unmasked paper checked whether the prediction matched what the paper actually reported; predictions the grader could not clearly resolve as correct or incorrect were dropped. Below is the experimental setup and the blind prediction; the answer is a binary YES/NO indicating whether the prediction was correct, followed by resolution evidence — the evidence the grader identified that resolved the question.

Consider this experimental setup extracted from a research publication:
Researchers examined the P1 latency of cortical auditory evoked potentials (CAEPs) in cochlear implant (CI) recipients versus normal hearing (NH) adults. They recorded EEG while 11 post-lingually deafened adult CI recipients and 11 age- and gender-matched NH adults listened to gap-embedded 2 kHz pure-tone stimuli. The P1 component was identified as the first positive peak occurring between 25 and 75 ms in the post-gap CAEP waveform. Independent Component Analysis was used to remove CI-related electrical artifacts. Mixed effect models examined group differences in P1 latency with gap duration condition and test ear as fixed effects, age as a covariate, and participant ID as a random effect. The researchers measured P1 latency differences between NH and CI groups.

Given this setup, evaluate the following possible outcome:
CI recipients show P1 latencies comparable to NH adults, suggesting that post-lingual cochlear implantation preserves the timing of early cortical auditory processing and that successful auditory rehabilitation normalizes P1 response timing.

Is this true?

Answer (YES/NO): NO